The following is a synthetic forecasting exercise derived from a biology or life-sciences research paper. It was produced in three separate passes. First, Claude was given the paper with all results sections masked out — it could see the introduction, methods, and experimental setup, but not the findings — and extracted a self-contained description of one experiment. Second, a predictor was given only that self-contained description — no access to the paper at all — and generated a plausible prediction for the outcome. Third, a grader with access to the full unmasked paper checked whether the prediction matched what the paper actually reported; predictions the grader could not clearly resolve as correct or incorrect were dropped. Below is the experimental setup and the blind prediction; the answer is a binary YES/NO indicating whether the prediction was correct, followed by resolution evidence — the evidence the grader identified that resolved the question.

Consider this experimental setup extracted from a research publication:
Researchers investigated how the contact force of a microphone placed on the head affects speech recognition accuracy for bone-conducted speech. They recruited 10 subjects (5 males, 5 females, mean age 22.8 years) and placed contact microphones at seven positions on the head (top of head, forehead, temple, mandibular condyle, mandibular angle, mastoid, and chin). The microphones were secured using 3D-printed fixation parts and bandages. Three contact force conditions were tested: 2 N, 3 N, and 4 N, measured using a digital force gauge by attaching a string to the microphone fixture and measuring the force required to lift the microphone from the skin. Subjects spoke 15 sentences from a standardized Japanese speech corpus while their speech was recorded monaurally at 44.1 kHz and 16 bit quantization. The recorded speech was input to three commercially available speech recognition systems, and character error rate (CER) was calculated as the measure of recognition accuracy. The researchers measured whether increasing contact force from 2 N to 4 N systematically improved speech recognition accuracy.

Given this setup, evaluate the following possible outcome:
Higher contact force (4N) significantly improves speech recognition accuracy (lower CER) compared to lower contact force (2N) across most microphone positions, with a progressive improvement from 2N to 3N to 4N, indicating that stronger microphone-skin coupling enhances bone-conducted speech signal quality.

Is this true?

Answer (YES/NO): NO